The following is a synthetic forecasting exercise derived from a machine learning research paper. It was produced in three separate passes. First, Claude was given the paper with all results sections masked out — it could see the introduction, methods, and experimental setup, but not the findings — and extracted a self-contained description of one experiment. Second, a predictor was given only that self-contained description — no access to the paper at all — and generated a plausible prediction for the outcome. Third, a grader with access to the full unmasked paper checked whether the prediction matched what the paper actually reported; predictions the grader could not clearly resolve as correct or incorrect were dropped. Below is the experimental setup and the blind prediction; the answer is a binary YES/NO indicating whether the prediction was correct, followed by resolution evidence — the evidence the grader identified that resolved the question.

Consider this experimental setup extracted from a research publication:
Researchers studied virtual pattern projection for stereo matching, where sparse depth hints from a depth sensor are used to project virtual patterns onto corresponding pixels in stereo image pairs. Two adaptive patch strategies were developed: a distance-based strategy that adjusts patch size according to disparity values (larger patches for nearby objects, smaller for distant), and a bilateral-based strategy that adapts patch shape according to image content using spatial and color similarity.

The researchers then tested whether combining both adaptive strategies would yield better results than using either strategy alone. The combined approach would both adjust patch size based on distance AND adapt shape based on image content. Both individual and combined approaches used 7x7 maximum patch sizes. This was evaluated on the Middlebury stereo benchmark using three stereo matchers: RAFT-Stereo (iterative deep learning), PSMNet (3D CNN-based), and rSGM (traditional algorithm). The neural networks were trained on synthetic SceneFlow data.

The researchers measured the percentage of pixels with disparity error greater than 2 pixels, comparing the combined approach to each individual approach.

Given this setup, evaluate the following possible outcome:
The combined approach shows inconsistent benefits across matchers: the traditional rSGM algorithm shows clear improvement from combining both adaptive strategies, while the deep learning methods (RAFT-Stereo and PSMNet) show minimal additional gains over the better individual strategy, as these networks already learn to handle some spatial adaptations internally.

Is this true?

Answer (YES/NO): NO